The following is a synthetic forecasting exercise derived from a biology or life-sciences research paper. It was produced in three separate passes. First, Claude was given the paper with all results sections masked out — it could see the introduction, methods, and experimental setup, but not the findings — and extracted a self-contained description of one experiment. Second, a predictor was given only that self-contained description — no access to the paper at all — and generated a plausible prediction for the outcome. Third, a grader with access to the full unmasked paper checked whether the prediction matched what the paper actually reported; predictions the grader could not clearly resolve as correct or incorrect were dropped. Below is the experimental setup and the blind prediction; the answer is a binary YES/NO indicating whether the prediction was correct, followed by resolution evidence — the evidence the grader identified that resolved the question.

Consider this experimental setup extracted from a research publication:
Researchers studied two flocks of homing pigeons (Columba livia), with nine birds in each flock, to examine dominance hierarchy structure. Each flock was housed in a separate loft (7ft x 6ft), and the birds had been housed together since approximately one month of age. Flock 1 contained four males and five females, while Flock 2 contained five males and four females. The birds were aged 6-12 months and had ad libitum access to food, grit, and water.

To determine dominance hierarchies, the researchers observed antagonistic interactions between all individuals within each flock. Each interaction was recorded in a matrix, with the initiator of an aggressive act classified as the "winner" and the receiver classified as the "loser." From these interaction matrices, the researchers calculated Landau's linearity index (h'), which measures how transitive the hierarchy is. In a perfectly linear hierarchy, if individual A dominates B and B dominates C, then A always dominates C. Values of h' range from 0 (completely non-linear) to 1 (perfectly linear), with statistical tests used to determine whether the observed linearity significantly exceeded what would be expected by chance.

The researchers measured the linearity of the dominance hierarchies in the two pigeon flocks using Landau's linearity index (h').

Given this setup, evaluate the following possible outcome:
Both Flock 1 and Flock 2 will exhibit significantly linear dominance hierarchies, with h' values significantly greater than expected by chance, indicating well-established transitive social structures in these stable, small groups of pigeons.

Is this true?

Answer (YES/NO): YES